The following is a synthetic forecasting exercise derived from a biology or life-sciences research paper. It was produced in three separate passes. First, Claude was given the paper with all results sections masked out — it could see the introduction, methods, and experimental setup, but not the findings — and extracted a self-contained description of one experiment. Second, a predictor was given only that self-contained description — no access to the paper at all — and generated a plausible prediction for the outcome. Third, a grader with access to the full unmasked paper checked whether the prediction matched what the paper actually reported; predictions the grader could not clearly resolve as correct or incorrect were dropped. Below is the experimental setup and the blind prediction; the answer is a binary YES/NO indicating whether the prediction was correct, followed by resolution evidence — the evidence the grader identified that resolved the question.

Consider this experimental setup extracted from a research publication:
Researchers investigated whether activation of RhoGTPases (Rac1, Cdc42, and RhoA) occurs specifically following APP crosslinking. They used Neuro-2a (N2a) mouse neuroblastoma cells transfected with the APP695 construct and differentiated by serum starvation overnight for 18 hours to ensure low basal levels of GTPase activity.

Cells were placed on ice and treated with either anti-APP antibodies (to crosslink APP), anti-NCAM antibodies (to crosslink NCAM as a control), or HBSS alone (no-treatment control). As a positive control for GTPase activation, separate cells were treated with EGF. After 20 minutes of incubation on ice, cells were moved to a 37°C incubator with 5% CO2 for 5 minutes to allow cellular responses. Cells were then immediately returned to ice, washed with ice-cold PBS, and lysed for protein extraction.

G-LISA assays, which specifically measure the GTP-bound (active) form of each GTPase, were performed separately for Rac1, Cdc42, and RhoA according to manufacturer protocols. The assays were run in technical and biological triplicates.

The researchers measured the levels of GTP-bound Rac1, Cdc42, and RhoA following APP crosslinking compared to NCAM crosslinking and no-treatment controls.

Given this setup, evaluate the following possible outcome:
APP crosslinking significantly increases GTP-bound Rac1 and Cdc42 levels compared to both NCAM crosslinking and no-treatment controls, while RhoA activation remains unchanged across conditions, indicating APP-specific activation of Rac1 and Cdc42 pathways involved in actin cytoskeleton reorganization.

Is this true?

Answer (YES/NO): NO